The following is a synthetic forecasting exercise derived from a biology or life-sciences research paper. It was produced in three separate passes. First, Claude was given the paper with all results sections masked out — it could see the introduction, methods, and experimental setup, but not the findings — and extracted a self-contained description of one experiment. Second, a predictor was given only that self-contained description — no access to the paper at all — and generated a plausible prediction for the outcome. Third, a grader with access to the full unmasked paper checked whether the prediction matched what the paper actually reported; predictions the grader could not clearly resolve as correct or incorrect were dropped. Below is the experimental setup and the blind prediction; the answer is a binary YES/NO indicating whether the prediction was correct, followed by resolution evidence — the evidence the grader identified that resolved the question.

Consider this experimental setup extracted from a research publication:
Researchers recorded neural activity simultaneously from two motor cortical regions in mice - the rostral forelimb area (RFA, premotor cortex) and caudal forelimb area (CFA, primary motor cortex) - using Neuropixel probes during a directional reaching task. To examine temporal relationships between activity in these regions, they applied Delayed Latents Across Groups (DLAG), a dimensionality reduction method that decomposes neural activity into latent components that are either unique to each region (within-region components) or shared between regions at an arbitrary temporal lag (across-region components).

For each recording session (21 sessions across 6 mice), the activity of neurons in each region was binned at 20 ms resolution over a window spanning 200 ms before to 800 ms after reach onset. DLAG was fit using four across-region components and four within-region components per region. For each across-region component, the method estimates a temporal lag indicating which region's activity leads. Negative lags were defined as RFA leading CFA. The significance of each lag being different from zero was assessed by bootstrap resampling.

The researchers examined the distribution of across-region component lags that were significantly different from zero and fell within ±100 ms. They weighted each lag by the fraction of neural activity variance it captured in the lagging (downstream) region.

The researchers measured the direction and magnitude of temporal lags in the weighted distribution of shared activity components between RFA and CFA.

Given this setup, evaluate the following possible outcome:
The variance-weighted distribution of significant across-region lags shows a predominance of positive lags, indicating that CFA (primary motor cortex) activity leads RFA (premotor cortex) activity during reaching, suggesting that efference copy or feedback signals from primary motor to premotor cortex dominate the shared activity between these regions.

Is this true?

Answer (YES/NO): NO